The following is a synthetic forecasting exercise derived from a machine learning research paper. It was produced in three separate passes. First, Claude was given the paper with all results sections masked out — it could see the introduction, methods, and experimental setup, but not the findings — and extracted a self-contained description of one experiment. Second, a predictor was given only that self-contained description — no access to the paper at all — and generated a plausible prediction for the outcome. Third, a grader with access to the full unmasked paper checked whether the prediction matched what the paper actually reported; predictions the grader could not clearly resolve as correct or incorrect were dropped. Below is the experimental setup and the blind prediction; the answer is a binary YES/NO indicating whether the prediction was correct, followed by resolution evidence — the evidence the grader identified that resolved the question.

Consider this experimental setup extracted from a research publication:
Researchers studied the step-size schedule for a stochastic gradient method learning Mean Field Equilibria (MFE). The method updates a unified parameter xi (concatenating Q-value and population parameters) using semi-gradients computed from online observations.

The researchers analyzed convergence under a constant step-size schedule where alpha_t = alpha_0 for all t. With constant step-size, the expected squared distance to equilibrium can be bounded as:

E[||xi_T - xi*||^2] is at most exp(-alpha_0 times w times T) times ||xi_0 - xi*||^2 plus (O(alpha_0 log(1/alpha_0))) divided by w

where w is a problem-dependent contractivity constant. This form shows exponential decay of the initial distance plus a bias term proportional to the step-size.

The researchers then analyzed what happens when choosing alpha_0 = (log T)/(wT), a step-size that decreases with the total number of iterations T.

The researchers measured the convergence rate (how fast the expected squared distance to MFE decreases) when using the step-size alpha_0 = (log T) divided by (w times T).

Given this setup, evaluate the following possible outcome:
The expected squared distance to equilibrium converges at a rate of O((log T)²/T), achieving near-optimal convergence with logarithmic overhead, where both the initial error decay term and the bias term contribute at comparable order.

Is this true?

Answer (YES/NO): YES